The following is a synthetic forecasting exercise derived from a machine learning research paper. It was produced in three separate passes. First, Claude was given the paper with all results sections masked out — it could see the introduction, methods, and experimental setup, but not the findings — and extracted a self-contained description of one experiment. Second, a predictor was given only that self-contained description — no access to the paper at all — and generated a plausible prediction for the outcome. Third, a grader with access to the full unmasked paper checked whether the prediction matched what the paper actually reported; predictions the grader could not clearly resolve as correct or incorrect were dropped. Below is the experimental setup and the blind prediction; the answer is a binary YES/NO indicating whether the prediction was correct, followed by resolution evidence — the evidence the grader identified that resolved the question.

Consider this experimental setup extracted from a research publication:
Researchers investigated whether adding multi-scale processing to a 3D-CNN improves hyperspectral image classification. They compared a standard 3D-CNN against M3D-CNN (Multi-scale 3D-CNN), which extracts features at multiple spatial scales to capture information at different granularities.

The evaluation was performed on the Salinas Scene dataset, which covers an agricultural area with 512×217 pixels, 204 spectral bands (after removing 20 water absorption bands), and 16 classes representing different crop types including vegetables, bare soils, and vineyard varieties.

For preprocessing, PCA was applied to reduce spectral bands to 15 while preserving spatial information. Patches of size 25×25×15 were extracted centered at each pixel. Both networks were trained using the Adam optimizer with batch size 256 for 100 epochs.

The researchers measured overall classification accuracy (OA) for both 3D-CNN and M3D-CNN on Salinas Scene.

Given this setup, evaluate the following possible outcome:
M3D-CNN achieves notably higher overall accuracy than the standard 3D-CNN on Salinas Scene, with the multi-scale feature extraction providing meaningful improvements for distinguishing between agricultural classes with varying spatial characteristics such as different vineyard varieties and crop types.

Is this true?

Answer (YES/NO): NO